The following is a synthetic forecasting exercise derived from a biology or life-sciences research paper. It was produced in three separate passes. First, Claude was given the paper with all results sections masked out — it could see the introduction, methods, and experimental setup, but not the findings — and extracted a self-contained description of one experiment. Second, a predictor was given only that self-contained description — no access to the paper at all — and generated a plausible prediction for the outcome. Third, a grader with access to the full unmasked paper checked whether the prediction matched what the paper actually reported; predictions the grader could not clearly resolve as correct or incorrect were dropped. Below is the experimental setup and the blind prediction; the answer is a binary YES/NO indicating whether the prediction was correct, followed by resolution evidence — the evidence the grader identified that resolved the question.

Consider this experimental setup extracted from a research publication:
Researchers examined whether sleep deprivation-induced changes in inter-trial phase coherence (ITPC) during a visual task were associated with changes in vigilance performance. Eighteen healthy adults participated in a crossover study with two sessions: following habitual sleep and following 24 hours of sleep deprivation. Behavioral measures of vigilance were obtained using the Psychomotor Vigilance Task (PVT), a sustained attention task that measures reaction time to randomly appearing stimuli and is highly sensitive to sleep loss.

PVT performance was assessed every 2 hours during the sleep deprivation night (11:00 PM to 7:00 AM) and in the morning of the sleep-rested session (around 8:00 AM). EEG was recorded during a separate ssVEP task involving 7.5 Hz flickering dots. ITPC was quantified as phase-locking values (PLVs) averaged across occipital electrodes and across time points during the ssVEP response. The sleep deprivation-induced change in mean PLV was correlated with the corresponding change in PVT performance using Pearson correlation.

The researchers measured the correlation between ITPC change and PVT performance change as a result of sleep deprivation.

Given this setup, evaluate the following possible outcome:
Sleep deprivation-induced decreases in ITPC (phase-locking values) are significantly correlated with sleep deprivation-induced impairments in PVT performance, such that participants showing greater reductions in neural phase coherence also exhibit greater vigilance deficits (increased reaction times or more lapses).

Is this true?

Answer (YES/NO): NO